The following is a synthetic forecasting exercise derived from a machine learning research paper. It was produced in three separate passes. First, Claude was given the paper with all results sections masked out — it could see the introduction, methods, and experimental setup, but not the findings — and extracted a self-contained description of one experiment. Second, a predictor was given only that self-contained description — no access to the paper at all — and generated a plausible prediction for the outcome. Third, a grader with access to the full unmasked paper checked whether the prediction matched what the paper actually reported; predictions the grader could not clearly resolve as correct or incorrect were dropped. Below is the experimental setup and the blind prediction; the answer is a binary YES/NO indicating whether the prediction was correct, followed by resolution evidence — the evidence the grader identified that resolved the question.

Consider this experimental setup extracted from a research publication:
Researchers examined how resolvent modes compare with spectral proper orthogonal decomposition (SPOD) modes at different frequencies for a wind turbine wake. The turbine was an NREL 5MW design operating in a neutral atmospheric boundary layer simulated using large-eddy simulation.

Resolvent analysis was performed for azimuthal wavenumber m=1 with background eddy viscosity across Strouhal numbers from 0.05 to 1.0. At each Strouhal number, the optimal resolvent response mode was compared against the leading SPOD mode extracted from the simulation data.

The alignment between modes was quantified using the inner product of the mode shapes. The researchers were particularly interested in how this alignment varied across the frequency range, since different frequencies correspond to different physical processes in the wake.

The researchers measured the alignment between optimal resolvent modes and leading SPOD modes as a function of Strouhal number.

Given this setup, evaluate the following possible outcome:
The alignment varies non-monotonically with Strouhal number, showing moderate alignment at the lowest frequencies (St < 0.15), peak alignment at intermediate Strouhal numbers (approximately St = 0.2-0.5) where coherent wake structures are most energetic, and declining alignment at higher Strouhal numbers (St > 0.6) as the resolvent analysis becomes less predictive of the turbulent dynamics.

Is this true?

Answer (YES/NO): NO